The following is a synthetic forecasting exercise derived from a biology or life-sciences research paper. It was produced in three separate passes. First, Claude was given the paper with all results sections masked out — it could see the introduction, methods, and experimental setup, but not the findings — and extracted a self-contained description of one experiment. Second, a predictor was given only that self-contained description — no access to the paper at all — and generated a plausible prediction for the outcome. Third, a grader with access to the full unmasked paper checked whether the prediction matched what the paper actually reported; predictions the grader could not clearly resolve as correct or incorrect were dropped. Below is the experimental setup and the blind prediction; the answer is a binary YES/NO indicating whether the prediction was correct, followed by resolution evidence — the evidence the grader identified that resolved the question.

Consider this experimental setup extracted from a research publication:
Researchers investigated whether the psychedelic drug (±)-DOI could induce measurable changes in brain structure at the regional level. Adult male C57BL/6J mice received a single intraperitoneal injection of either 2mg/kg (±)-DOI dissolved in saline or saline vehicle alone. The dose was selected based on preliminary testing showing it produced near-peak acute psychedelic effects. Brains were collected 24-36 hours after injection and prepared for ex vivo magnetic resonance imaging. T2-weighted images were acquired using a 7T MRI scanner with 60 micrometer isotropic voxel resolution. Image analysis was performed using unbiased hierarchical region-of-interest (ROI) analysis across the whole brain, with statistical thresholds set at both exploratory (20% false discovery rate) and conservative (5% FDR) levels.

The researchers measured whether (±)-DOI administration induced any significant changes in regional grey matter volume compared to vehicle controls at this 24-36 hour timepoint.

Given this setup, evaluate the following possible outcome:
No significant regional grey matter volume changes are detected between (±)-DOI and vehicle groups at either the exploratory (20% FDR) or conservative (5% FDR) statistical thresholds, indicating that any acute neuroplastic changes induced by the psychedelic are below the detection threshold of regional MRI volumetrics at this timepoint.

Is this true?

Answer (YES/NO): NO